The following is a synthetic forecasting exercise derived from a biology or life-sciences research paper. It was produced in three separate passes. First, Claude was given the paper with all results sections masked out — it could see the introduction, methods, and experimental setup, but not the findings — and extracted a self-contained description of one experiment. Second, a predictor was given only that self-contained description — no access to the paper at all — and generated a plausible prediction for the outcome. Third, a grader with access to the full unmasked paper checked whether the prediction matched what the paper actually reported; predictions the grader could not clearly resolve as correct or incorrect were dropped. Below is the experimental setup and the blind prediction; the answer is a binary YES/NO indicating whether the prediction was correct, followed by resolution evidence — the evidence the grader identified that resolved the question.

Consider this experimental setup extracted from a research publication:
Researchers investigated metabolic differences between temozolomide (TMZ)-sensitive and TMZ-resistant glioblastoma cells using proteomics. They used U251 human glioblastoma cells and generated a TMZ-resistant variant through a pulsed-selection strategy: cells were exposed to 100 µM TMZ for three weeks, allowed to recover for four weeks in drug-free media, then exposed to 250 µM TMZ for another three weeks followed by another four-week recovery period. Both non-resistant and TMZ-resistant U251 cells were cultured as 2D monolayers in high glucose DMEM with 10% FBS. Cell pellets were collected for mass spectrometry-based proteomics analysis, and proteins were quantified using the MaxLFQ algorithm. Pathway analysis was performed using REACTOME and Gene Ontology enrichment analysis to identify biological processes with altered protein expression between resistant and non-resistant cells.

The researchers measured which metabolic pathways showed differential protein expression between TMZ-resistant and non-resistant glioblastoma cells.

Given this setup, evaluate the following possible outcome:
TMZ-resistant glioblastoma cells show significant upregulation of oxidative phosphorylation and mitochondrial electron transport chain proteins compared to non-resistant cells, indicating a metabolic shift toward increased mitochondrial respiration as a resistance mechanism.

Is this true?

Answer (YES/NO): YES